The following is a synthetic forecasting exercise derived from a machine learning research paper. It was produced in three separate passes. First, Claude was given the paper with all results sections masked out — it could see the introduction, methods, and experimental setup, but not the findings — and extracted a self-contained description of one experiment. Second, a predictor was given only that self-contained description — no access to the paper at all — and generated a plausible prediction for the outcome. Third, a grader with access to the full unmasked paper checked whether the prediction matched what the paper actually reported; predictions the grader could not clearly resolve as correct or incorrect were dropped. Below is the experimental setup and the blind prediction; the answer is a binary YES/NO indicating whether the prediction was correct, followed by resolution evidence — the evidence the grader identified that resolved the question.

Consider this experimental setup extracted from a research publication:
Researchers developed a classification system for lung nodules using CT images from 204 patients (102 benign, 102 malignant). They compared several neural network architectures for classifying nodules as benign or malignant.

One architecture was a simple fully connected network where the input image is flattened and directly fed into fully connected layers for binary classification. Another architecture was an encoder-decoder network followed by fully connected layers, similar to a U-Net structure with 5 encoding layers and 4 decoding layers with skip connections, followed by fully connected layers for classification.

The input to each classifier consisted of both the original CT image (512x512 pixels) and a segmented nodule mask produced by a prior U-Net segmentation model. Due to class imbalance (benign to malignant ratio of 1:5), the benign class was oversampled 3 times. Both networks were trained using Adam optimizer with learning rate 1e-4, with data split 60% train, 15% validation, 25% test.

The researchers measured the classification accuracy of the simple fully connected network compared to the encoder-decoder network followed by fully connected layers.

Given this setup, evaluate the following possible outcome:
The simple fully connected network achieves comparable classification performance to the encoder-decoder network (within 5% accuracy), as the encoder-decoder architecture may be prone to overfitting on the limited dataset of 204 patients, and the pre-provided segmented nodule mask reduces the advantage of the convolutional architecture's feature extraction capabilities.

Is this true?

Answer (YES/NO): NO